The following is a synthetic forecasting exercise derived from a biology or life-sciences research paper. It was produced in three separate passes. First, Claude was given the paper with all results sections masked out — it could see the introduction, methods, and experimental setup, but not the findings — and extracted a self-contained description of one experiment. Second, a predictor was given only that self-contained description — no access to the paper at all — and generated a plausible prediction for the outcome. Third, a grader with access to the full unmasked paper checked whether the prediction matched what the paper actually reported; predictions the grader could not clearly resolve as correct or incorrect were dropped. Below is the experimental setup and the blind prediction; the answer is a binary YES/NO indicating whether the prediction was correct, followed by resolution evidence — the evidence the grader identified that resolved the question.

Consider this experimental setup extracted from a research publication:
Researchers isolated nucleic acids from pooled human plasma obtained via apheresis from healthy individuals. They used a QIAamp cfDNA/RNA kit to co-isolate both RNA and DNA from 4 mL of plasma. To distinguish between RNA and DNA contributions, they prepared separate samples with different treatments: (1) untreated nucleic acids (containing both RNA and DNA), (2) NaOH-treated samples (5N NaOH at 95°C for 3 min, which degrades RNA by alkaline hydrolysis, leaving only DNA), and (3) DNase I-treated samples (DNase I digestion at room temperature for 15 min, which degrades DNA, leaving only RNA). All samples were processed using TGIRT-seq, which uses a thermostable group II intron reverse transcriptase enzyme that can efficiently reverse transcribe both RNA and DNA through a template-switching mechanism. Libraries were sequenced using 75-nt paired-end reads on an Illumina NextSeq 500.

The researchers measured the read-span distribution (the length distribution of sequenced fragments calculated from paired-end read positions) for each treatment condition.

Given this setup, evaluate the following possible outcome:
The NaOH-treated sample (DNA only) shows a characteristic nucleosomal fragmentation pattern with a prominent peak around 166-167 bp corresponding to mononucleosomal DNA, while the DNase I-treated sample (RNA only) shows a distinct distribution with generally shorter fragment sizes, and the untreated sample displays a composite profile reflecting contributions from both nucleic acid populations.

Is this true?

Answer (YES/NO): NO